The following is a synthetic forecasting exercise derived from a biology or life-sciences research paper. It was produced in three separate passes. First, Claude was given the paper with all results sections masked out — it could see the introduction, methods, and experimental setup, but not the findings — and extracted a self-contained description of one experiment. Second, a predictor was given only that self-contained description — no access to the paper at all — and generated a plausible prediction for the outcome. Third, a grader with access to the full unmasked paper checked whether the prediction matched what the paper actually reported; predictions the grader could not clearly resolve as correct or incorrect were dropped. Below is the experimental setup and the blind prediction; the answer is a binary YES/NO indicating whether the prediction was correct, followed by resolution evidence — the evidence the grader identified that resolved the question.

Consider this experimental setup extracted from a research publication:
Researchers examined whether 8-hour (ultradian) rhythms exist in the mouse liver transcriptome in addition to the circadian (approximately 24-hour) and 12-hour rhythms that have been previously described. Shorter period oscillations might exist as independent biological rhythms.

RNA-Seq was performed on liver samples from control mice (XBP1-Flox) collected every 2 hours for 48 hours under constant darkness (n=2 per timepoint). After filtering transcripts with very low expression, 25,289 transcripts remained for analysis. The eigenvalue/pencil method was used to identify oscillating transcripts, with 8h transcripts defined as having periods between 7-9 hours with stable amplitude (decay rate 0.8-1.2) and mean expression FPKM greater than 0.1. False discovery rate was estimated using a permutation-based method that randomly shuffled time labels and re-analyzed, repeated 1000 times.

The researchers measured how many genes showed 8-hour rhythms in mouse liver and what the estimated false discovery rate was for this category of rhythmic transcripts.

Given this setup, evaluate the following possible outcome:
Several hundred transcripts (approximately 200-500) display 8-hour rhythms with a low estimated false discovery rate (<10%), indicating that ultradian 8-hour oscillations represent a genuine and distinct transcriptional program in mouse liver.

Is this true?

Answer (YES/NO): NO